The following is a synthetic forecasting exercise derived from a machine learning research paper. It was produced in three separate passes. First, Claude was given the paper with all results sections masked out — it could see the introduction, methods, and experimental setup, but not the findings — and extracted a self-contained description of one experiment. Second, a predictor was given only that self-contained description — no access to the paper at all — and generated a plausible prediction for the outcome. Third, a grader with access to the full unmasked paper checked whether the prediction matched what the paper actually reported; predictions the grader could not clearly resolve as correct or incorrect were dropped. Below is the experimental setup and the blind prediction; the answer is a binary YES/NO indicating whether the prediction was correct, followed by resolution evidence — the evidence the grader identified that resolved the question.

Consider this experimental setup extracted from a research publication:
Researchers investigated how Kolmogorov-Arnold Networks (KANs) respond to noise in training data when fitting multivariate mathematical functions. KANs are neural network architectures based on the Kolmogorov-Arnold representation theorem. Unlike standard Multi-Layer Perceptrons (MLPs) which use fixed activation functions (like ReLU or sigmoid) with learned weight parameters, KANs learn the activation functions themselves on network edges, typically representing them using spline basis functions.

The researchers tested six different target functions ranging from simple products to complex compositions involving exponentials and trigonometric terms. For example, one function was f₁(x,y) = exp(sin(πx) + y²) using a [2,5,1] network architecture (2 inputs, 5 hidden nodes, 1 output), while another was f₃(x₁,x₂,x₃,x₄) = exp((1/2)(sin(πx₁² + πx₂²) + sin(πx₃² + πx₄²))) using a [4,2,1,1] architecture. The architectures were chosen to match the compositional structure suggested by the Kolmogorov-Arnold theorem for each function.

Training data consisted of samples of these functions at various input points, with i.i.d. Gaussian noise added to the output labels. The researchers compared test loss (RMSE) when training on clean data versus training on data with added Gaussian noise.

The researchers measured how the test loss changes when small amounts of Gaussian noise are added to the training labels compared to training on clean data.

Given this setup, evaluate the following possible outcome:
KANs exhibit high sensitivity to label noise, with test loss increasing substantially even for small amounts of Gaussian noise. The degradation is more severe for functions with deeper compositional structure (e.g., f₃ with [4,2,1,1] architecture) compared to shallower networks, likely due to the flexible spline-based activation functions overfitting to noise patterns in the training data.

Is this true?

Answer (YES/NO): NO